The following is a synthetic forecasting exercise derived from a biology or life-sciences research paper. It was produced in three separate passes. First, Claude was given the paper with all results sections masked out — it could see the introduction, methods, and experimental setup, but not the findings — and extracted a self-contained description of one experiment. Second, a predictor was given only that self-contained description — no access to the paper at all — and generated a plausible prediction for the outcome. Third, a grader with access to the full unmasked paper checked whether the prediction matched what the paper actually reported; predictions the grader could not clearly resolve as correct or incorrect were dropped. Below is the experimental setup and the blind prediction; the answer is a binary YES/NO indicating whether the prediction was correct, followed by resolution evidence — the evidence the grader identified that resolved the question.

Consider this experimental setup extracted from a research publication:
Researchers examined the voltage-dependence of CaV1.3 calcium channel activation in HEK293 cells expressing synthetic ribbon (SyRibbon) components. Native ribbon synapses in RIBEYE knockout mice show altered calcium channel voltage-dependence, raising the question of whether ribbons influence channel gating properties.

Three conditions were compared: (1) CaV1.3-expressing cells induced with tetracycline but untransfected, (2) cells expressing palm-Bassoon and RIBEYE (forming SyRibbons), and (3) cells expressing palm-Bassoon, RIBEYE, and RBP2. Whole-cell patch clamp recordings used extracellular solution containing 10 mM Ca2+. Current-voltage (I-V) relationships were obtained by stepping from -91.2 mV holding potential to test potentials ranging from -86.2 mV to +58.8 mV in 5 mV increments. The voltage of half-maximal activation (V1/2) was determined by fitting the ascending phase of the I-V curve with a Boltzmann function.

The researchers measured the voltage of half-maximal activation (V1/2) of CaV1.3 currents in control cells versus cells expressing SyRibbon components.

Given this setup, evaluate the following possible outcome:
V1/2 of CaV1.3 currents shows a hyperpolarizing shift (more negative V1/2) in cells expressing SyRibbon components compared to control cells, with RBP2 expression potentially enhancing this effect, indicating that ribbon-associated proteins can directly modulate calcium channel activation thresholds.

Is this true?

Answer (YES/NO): NO